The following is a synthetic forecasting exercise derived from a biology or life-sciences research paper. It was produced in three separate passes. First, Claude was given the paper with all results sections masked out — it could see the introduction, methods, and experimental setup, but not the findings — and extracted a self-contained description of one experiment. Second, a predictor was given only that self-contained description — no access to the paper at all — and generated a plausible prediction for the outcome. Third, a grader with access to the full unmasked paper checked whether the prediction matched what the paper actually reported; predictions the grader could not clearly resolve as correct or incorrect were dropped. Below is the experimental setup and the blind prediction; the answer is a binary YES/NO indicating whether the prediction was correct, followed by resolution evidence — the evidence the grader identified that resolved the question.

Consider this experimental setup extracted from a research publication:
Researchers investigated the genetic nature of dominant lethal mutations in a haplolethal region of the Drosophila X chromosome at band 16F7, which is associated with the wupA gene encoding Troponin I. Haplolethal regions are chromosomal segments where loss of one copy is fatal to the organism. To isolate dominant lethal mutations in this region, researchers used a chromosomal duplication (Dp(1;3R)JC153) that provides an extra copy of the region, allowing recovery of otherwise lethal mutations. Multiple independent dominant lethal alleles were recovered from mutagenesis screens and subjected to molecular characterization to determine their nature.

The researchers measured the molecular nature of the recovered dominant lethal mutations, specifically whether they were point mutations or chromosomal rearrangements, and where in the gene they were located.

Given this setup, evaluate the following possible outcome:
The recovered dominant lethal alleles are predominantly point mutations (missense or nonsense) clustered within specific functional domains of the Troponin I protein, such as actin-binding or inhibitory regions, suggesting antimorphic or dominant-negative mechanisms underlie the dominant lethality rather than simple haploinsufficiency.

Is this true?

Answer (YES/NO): NO